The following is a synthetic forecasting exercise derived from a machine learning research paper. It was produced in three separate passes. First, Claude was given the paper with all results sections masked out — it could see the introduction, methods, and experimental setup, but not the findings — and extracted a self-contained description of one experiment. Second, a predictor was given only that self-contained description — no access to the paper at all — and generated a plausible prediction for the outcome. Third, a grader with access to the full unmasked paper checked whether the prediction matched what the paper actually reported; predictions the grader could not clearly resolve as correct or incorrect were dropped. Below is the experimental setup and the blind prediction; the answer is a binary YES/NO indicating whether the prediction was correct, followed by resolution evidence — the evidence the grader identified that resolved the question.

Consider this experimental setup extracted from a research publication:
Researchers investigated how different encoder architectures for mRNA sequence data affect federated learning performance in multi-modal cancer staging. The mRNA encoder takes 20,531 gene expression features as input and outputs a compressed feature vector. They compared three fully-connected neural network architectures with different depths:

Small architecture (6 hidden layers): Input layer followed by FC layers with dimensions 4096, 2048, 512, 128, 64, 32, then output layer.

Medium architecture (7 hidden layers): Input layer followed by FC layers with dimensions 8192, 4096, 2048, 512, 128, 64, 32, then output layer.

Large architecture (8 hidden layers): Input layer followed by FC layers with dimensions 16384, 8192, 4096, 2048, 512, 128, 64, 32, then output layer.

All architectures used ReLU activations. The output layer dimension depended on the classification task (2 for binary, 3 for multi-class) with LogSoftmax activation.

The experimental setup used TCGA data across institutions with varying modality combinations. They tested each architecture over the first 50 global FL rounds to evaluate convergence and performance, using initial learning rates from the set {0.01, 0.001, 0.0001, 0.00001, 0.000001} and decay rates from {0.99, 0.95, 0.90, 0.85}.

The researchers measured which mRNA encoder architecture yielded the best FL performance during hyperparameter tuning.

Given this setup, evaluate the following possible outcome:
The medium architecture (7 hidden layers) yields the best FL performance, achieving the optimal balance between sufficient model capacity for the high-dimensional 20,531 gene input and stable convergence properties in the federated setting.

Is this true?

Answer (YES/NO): YES